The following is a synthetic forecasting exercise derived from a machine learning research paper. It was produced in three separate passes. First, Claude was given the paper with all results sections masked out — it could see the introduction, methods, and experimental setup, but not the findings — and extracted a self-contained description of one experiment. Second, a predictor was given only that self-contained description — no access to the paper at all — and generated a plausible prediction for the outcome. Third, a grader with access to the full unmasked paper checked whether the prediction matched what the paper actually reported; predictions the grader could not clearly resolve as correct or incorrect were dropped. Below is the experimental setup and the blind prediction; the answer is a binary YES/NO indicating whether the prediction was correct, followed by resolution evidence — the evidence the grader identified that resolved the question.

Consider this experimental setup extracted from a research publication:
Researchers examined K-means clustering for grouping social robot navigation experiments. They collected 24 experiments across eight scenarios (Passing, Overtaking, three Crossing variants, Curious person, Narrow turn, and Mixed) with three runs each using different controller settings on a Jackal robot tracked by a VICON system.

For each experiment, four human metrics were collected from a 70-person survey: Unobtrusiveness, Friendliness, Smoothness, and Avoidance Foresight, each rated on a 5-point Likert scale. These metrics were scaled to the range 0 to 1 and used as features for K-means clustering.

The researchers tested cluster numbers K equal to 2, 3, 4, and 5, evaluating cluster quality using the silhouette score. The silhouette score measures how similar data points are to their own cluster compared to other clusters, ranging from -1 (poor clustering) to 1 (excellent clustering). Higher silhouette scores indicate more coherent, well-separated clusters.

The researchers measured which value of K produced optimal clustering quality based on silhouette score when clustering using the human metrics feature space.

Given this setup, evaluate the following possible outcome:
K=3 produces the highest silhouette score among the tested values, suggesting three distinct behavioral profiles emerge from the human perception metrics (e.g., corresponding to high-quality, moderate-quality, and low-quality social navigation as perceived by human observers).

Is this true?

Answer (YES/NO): NO